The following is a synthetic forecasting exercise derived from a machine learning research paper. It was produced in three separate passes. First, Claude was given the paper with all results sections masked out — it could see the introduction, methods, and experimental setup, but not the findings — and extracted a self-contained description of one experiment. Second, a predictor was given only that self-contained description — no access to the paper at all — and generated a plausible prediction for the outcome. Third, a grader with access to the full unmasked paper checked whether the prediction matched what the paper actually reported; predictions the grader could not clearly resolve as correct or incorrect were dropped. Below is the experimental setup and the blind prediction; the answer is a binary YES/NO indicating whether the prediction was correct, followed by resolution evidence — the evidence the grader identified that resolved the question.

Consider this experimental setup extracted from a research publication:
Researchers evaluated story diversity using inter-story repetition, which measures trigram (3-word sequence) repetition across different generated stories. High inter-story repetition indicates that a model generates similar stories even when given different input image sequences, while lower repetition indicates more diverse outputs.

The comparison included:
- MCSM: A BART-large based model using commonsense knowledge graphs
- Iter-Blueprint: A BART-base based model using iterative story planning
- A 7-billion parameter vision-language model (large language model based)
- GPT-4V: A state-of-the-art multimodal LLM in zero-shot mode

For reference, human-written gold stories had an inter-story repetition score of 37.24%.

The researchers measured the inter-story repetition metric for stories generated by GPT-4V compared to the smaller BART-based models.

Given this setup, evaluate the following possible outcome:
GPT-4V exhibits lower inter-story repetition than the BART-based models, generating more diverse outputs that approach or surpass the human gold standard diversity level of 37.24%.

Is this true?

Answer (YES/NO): YES